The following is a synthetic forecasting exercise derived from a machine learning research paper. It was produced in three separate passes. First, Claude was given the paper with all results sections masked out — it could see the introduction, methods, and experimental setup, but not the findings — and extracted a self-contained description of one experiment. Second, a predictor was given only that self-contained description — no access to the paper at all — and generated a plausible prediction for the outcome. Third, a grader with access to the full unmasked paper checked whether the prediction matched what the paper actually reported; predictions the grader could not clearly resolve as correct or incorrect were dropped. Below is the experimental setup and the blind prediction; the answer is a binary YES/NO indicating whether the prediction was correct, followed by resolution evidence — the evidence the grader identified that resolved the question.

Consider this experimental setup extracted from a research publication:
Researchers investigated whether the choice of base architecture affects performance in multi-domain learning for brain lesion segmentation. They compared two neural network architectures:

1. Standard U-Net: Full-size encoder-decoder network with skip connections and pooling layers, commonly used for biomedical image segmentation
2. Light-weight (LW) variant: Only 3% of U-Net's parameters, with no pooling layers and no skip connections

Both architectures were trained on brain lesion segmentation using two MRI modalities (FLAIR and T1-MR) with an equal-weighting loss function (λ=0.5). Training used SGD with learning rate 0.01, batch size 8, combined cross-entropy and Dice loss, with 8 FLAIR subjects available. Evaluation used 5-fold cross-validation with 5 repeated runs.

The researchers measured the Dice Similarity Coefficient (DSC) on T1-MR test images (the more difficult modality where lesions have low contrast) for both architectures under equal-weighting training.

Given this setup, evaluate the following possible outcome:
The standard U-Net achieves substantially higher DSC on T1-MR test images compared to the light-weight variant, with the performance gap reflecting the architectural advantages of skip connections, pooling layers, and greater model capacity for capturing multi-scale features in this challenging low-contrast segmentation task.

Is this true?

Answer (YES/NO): YES